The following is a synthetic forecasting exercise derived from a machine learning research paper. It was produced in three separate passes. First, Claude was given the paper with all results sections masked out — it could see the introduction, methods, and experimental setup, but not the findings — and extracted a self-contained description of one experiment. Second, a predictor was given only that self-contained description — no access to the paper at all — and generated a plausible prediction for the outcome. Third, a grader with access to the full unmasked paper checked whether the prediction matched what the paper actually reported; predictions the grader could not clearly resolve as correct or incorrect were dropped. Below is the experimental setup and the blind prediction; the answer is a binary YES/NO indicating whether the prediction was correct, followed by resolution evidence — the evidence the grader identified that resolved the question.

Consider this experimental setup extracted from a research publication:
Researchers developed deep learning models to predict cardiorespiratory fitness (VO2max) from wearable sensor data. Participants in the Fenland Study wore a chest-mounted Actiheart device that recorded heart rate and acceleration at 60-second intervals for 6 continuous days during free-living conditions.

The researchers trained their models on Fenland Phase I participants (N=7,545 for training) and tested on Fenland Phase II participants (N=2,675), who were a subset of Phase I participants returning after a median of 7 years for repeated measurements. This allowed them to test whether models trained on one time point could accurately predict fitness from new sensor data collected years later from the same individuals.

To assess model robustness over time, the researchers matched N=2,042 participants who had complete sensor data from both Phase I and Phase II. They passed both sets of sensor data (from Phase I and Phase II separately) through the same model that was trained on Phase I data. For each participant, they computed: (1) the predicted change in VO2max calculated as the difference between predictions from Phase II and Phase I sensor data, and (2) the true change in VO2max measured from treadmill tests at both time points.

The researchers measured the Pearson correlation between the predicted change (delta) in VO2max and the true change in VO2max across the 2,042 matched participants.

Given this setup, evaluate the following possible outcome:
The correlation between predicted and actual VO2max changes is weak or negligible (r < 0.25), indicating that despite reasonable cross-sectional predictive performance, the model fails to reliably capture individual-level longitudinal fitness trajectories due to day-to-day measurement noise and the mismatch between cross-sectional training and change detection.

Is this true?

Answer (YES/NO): NO